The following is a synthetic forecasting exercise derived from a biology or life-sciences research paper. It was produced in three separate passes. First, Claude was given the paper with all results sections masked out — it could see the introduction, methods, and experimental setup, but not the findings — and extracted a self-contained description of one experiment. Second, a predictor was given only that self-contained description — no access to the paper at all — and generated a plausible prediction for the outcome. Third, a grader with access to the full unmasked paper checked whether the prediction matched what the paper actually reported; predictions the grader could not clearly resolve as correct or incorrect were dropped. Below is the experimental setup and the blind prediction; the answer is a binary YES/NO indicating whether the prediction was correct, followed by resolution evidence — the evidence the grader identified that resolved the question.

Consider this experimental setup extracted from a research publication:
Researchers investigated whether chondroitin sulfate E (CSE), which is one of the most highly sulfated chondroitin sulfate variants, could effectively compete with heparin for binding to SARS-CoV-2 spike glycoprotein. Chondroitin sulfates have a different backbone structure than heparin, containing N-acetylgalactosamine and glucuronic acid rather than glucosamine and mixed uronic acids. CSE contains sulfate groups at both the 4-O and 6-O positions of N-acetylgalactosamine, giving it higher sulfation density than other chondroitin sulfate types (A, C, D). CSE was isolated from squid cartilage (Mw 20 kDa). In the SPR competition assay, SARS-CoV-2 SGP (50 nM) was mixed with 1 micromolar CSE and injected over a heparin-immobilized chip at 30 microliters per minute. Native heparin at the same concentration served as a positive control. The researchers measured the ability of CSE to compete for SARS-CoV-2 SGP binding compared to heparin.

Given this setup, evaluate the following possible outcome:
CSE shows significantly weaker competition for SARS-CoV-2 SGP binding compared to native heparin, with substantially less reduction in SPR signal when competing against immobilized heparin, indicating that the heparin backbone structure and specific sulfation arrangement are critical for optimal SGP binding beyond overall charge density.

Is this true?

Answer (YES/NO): YES